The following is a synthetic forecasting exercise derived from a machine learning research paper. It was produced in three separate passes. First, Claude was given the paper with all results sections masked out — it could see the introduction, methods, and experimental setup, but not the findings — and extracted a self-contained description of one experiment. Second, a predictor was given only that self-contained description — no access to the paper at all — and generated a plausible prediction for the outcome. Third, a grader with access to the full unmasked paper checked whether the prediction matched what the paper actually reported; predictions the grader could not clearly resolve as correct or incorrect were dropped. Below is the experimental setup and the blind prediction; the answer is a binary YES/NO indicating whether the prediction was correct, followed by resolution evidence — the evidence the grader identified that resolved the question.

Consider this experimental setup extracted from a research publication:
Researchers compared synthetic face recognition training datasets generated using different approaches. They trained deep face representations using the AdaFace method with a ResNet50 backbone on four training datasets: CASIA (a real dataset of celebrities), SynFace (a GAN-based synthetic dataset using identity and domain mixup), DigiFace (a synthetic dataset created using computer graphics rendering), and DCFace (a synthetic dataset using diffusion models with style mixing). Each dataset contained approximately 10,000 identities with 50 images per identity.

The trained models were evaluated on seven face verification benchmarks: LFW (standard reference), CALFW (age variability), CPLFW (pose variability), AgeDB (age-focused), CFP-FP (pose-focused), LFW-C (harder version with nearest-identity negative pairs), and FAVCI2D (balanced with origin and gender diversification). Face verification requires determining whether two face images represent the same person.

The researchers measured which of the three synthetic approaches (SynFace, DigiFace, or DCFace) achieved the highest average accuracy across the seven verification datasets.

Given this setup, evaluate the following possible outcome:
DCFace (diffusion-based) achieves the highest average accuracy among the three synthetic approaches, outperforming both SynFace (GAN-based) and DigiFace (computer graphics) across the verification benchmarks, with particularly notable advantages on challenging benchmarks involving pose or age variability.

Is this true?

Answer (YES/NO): YES